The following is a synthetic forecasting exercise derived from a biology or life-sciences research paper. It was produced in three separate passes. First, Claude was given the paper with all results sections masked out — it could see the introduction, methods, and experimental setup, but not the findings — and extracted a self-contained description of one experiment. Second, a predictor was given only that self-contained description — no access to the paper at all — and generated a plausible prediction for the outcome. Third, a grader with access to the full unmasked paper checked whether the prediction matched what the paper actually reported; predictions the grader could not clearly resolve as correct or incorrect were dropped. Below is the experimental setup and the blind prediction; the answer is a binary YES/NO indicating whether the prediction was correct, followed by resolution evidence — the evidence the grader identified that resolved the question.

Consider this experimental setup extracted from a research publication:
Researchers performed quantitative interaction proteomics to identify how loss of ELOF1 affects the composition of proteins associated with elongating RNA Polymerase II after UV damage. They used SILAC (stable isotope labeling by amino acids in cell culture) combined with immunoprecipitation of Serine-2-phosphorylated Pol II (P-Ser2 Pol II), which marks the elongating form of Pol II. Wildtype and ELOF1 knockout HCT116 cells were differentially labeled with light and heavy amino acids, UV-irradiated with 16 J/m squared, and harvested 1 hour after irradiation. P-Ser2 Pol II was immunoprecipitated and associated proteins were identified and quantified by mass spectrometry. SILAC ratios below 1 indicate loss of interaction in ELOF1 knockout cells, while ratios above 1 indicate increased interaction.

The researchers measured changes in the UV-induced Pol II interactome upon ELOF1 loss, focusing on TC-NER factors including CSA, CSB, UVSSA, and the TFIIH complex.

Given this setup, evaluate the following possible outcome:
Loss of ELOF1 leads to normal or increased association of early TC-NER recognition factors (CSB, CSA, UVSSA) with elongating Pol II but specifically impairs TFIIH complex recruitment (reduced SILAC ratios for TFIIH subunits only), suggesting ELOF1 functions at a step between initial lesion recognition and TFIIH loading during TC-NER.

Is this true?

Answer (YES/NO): NO